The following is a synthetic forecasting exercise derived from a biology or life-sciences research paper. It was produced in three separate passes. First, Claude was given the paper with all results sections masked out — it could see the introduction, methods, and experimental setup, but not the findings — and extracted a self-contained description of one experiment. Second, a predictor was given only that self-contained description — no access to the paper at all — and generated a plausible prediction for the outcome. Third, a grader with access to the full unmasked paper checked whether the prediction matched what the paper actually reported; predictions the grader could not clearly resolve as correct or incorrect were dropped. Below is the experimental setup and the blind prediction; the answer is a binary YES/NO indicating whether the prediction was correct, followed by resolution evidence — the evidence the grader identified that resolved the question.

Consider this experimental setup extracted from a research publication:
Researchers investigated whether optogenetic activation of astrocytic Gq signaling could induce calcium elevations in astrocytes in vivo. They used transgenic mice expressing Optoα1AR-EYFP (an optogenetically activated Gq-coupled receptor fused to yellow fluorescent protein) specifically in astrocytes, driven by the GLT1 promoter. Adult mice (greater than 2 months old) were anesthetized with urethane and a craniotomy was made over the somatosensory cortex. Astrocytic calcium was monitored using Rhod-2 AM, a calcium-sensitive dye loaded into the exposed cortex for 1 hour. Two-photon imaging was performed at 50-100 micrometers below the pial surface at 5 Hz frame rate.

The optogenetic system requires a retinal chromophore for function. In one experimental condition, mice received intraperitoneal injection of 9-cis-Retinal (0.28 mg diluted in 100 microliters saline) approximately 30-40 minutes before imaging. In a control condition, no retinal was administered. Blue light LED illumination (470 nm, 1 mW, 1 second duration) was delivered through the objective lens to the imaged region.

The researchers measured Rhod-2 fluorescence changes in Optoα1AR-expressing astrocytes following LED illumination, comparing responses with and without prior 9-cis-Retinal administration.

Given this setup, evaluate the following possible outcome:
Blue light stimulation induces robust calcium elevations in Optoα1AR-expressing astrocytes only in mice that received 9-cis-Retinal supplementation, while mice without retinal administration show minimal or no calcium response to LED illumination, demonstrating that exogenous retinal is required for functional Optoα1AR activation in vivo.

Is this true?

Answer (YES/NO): YES